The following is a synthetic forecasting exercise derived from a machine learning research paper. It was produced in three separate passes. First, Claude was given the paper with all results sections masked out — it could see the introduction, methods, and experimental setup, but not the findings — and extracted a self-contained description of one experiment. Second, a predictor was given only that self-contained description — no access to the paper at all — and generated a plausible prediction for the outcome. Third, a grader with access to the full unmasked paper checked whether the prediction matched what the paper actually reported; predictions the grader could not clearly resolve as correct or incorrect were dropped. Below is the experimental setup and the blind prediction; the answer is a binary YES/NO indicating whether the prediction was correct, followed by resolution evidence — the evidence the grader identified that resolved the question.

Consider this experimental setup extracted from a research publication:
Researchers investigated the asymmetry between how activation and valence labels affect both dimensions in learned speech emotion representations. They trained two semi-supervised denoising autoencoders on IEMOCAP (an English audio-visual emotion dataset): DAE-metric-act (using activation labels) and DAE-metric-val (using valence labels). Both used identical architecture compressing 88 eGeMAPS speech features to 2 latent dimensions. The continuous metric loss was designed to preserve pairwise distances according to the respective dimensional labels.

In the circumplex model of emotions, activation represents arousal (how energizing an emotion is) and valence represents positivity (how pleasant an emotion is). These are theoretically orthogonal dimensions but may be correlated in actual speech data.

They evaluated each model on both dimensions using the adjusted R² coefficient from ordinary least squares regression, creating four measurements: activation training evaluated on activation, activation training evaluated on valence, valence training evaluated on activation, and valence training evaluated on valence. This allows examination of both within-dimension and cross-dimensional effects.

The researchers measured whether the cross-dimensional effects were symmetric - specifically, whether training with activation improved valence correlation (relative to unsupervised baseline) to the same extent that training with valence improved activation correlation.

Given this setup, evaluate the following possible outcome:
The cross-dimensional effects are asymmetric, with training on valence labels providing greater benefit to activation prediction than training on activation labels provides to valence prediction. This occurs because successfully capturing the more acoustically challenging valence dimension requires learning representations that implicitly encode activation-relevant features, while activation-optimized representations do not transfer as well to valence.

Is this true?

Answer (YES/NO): NO